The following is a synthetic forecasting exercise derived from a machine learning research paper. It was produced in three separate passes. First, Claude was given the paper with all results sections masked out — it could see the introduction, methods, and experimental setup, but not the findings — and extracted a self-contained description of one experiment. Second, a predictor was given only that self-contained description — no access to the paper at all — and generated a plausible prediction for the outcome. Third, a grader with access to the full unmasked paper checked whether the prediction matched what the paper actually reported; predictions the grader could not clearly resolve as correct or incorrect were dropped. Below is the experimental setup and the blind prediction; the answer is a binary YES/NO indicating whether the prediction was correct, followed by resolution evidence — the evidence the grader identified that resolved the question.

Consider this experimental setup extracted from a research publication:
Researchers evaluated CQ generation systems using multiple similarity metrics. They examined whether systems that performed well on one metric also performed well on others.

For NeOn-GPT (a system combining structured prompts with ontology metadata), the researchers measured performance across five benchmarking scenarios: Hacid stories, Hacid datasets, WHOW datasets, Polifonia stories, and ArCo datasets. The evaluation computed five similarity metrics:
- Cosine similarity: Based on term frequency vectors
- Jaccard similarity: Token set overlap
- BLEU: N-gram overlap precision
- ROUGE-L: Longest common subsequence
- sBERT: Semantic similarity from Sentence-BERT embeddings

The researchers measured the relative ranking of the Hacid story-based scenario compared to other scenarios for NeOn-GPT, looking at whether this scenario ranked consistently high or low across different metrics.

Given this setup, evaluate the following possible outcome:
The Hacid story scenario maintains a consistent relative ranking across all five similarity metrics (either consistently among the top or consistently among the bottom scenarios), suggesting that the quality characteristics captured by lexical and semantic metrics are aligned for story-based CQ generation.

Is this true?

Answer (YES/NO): YES